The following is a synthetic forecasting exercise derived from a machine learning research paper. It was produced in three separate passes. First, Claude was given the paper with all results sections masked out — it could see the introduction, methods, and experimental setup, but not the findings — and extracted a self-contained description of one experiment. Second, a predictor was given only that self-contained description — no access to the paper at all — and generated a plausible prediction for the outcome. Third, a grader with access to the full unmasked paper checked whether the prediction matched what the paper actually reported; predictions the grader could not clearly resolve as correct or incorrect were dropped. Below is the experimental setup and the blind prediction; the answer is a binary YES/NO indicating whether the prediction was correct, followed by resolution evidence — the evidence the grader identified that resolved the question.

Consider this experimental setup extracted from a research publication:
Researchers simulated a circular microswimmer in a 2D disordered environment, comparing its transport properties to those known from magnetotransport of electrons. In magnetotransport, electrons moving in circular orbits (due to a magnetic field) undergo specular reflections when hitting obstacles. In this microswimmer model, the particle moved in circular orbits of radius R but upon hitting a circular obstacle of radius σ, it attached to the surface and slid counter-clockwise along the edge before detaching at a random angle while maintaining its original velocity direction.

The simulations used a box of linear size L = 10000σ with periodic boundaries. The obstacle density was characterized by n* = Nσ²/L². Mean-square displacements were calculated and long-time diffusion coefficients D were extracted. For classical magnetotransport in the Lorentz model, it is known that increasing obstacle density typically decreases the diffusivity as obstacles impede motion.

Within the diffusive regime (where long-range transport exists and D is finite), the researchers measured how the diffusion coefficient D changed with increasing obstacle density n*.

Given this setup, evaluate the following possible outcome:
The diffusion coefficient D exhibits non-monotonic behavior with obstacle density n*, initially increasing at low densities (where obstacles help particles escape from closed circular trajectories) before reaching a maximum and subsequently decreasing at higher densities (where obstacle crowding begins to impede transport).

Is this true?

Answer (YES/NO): YES